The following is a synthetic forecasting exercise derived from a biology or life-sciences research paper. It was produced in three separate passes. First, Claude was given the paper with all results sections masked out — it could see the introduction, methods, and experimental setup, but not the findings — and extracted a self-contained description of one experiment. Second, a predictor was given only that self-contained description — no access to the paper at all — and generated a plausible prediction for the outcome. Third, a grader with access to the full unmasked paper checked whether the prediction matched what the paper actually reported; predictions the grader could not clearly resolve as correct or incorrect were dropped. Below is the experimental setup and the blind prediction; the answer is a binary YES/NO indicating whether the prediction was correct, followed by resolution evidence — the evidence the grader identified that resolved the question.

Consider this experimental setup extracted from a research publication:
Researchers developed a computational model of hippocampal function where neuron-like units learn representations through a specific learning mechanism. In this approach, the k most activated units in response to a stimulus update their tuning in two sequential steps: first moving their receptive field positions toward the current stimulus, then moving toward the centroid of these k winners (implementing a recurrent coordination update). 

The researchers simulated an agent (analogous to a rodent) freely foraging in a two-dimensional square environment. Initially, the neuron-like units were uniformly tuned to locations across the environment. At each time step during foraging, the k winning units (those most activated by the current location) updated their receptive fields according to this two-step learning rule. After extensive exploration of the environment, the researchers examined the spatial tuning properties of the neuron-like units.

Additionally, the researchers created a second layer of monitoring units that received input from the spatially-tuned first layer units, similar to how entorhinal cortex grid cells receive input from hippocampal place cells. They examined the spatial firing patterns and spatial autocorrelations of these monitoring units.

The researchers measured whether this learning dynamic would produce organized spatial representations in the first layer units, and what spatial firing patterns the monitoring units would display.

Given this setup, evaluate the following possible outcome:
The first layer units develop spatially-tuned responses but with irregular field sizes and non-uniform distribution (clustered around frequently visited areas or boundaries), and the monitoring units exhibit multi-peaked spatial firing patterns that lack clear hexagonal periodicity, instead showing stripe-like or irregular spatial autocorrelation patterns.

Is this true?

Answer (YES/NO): NO